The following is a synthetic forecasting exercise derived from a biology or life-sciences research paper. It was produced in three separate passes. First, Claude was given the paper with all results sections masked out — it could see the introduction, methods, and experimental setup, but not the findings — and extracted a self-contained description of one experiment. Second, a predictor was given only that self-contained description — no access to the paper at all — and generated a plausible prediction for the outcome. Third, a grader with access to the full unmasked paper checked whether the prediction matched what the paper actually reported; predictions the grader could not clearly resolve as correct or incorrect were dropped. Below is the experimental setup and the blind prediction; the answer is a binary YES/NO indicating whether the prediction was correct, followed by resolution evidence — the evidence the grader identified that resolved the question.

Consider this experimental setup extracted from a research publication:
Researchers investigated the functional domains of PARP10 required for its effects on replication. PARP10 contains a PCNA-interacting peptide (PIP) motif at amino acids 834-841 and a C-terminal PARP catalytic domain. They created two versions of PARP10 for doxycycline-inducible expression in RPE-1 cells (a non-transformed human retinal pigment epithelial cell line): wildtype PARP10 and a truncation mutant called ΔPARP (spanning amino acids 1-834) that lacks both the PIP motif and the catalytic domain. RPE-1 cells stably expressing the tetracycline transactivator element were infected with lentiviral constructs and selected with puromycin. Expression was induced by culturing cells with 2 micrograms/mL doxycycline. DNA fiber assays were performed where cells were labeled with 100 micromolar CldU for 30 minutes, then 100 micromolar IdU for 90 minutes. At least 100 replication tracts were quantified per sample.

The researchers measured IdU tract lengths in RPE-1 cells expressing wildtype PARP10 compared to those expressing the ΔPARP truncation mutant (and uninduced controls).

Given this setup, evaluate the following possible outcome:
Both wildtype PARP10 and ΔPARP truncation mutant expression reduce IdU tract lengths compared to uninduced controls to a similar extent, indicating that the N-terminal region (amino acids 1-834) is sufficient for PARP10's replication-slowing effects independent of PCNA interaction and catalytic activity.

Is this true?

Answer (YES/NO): NO